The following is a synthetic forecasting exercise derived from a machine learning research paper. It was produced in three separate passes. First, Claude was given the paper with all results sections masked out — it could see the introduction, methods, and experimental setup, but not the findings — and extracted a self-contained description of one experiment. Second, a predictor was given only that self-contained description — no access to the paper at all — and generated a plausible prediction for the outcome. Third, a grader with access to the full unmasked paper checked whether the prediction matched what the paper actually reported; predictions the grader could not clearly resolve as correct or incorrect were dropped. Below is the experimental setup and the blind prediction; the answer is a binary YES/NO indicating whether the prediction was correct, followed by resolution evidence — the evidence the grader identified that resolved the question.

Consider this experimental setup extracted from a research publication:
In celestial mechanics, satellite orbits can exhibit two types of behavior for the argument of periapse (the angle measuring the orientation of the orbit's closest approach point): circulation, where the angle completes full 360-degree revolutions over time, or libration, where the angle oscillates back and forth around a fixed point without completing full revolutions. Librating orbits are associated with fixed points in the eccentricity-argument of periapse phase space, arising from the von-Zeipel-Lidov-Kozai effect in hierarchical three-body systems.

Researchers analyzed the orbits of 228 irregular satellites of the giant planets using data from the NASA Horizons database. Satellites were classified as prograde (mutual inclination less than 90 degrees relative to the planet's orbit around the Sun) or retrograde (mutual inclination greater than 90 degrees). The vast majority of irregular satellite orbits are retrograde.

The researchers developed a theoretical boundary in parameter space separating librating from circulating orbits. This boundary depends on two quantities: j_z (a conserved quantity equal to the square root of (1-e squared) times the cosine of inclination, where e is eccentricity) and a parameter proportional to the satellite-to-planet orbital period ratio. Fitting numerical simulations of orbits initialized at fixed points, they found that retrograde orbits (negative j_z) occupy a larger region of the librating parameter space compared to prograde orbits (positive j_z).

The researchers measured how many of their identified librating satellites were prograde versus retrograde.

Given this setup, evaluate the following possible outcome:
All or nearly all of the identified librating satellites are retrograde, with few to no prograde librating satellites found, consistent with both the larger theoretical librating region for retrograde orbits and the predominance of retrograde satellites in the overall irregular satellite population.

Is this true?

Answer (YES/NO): NO